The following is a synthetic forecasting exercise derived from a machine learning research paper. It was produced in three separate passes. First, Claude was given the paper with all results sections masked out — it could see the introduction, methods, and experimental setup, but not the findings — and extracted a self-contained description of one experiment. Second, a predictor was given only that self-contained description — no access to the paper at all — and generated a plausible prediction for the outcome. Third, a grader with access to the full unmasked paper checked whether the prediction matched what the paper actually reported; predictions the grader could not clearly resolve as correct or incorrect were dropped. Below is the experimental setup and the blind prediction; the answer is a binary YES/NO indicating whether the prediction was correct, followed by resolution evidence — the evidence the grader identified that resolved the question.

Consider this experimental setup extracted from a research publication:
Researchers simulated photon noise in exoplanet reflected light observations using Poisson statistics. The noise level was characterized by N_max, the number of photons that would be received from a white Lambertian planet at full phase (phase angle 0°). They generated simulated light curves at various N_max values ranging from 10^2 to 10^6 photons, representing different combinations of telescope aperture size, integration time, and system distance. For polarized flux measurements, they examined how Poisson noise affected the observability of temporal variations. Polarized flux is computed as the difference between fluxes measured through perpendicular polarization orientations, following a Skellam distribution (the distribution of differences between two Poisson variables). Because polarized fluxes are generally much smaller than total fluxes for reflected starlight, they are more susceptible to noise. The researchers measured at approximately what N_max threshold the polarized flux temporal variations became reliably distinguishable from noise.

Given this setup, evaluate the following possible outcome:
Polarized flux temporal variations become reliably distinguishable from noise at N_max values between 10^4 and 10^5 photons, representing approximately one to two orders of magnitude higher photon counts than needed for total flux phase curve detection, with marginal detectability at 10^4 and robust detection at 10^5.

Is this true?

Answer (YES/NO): YES